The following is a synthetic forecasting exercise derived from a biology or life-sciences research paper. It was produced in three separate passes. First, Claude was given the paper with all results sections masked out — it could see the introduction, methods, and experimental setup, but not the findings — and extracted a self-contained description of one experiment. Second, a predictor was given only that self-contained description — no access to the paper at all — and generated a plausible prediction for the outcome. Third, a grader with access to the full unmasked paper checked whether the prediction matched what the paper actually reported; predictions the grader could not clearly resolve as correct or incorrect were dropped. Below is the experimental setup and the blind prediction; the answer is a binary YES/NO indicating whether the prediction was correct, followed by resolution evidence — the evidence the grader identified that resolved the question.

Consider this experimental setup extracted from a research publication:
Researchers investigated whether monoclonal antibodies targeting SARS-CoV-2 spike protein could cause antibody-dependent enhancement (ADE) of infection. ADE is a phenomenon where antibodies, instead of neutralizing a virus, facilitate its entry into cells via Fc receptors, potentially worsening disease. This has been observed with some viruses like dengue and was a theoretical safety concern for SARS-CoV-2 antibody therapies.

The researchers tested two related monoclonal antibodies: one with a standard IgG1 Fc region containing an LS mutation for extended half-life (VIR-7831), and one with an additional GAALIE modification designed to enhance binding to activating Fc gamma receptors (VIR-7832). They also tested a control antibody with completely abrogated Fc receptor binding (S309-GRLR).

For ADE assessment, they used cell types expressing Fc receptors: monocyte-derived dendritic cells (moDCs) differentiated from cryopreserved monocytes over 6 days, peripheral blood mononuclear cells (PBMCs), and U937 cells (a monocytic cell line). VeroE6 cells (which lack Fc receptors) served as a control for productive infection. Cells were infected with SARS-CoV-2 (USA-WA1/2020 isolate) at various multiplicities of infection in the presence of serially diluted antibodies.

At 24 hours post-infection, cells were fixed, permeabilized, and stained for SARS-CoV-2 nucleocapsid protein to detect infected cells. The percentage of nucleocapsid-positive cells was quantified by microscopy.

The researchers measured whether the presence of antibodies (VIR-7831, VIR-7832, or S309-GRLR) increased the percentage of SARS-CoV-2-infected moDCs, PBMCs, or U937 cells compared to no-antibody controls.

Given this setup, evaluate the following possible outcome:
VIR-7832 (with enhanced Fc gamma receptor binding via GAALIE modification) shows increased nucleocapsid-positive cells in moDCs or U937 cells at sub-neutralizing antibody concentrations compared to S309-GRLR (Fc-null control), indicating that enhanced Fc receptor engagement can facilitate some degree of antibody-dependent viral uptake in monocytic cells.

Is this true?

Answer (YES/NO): NO